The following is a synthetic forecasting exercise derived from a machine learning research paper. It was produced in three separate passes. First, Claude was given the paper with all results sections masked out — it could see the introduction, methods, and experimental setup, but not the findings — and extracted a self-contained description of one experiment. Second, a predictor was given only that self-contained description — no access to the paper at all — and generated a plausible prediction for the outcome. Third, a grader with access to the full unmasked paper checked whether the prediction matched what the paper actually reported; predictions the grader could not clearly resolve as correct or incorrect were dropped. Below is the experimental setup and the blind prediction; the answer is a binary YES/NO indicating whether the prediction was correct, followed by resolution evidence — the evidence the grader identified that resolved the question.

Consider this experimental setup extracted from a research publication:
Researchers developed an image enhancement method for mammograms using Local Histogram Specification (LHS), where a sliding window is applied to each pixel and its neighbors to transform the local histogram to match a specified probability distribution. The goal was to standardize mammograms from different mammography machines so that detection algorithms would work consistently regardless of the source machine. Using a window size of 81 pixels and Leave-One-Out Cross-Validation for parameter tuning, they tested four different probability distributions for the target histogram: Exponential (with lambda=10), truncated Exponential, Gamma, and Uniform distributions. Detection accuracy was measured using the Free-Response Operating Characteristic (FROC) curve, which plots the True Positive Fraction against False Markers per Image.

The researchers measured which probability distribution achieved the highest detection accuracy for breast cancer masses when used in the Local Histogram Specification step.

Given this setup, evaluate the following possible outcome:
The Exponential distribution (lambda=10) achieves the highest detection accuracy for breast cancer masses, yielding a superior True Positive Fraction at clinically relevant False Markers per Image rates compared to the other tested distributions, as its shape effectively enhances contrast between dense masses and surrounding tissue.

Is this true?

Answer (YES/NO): YES